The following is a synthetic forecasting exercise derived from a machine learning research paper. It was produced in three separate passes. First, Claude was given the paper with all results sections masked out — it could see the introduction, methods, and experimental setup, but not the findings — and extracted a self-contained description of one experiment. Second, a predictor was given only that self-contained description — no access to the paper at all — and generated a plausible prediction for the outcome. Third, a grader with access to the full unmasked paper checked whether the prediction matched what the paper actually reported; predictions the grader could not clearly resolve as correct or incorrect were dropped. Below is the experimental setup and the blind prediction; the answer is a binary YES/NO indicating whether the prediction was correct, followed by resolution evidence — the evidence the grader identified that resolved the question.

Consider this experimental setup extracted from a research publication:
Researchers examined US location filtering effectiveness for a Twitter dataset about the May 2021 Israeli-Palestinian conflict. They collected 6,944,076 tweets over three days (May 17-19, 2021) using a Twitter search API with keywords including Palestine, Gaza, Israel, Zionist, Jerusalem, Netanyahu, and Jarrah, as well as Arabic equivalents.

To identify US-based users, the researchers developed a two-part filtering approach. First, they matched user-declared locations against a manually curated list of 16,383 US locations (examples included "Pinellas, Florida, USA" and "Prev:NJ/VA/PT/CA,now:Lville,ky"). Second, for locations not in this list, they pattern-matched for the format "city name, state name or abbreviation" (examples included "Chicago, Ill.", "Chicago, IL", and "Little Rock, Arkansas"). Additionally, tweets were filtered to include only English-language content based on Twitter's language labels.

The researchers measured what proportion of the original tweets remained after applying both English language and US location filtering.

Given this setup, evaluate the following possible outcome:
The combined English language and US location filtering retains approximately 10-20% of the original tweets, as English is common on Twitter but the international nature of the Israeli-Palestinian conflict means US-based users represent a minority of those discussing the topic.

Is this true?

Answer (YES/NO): NO